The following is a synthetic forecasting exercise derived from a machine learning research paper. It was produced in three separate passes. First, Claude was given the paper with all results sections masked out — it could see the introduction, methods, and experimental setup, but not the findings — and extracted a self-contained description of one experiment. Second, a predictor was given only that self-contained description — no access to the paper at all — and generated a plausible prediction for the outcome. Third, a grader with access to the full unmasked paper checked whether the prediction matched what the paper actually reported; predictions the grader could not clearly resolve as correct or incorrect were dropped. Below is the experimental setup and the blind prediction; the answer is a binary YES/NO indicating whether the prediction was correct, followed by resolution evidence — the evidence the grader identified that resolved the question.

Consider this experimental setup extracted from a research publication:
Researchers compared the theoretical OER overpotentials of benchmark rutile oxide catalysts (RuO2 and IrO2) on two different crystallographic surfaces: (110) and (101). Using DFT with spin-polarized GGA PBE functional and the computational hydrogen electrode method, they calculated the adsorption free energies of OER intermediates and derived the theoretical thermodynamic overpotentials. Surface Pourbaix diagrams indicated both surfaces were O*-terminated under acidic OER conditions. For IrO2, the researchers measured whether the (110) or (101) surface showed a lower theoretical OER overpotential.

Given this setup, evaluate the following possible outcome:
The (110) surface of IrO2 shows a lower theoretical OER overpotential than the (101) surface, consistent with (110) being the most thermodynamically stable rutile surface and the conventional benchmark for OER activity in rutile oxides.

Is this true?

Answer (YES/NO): NO